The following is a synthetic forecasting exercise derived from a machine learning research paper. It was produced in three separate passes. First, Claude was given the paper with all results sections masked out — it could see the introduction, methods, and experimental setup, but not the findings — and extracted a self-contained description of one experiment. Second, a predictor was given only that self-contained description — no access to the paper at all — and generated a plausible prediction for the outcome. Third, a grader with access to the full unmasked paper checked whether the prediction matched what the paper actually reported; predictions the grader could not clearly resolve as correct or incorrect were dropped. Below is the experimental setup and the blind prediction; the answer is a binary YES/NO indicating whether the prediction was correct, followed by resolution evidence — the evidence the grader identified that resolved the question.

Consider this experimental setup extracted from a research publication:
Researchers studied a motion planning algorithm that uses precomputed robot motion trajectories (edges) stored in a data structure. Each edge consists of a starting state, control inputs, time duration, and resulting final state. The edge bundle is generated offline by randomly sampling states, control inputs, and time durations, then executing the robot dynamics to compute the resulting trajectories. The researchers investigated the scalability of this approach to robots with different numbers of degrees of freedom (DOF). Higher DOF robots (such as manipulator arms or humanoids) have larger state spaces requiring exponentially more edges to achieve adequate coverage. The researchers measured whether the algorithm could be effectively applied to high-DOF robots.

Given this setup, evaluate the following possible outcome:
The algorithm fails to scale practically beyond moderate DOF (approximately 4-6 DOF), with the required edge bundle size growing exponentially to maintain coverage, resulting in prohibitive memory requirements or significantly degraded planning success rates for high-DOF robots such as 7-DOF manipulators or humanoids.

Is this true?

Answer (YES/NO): YES